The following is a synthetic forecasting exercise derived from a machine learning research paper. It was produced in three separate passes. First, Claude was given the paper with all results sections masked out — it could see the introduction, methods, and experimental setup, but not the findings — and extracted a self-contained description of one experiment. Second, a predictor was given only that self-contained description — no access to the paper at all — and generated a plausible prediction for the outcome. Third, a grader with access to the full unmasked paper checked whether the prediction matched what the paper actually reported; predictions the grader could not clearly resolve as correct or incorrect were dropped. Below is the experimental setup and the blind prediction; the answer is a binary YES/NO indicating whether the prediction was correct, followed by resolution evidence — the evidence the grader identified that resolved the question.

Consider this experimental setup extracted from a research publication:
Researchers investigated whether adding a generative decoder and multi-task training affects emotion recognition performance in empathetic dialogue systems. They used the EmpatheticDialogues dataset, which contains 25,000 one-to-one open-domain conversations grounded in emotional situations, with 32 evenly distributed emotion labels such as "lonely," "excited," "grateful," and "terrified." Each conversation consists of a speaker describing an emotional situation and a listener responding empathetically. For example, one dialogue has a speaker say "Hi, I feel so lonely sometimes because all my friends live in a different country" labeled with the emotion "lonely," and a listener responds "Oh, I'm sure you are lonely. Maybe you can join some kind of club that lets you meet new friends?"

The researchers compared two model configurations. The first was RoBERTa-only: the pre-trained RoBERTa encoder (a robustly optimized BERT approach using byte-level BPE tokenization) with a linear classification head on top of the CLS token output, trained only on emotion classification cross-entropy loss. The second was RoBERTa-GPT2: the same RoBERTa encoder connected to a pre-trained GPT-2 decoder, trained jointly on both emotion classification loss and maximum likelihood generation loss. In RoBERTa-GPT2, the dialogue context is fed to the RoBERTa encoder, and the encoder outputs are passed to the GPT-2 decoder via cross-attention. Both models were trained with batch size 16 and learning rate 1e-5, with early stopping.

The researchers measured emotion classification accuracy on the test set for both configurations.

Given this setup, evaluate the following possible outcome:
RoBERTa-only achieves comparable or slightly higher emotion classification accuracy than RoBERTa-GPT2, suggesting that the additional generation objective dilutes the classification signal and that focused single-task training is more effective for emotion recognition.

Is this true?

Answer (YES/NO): NO